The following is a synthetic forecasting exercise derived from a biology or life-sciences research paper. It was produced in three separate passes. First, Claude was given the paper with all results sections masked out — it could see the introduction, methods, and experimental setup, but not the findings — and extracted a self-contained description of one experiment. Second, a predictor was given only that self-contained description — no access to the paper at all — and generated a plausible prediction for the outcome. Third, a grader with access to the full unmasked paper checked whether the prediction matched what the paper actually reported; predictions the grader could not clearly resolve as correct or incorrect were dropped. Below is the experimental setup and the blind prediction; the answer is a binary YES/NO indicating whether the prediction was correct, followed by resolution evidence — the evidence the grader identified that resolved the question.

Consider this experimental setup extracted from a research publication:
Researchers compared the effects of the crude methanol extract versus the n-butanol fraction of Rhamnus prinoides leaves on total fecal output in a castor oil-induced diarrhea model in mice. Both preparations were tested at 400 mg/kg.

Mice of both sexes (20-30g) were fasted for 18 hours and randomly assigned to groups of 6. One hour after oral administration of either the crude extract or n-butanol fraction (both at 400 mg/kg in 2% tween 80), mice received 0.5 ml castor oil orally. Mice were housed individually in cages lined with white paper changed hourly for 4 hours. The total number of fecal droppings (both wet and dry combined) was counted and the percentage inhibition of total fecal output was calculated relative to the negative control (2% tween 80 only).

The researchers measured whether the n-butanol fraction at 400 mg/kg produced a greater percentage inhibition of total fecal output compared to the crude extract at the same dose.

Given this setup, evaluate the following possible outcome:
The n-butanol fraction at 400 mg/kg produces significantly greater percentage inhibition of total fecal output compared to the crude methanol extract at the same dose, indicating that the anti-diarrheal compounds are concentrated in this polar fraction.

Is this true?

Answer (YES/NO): NO